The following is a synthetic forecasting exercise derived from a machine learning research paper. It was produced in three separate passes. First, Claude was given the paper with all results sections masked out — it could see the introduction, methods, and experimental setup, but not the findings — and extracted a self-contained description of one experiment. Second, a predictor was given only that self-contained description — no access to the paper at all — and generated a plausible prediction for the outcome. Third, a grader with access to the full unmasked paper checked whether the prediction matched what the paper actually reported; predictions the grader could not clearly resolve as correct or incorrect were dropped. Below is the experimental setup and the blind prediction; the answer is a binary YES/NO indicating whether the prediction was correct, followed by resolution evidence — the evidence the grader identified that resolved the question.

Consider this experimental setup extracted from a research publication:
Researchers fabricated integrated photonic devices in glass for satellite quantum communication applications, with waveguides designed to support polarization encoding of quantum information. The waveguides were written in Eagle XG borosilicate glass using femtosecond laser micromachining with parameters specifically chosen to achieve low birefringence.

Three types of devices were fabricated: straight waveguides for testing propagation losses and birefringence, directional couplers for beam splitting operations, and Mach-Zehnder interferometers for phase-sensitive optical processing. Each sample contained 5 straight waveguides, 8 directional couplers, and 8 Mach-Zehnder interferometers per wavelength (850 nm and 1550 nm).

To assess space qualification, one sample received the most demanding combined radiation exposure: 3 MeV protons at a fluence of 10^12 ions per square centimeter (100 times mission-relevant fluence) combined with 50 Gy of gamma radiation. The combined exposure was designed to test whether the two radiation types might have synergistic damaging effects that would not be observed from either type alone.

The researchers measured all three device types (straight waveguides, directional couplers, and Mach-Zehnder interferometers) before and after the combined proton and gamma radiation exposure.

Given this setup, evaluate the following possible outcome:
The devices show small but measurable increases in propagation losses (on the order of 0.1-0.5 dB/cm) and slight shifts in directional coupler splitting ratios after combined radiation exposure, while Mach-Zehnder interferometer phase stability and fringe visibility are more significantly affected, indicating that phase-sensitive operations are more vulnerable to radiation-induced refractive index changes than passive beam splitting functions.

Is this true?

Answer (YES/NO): NO